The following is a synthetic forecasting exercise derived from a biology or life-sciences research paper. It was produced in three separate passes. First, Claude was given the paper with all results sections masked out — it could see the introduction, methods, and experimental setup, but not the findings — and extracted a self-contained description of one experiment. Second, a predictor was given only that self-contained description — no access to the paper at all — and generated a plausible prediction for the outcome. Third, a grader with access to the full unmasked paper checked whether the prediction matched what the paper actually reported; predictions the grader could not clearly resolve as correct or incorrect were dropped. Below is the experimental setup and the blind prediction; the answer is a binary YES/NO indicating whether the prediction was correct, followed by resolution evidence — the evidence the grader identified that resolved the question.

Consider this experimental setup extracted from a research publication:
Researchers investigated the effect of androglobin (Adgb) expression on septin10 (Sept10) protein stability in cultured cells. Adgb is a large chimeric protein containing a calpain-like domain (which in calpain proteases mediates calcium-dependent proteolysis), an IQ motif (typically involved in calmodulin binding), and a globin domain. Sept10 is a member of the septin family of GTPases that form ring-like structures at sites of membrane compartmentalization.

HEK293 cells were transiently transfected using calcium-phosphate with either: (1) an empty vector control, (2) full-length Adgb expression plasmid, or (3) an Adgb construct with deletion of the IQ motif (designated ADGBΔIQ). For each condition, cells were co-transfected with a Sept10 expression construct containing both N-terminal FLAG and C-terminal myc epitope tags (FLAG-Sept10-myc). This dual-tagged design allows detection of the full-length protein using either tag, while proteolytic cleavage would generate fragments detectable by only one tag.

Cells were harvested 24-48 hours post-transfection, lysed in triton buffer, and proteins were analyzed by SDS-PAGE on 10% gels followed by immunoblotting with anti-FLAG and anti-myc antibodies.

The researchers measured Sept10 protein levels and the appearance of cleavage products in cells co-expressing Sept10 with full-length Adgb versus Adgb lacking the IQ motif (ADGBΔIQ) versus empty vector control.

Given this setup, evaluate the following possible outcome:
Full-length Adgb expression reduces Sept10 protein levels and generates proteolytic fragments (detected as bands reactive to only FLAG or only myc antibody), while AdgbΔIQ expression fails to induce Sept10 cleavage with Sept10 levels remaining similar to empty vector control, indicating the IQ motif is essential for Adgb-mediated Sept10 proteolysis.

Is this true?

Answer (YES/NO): NO